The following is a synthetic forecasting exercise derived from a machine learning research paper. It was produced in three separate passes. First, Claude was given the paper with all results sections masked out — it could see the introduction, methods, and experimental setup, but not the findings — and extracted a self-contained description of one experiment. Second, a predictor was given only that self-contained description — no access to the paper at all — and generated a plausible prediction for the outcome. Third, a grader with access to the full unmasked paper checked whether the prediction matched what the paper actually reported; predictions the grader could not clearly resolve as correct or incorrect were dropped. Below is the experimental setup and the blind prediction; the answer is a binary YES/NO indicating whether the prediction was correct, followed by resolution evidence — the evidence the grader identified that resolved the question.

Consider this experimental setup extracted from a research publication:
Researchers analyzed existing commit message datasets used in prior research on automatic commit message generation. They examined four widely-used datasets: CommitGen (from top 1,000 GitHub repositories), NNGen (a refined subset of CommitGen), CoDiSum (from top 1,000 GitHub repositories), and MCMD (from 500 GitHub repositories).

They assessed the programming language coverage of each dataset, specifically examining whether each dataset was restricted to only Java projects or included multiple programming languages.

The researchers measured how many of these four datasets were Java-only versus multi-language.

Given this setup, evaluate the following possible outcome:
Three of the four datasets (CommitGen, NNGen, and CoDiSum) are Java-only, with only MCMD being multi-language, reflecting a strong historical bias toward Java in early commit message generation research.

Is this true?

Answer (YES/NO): YES